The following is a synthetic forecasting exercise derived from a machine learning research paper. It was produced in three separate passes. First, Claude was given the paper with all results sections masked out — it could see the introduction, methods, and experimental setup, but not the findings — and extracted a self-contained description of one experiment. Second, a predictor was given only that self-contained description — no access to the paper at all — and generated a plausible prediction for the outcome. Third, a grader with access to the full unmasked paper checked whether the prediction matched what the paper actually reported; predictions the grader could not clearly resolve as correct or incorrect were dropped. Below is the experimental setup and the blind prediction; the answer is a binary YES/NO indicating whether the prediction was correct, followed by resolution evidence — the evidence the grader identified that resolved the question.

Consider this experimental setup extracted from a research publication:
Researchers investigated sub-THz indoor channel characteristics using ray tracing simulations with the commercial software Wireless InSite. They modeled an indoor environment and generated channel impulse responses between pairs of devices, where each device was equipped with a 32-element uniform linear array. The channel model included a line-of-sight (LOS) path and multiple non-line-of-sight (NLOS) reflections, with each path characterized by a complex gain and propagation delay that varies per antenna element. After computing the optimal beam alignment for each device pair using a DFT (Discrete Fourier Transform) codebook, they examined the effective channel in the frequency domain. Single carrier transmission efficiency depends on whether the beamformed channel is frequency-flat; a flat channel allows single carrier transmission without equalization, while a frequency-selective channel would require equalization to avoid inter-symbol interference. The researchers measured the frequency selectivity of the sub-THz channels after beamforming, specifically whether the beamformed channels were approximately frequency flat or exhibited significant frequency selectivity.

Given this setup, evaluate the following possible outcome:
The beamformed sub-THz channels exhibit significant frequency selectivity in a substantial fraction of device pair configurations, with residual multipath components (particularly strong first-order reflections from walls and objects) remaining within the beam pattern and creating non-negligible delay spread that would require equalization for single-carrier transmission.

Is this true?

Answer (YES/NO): NO